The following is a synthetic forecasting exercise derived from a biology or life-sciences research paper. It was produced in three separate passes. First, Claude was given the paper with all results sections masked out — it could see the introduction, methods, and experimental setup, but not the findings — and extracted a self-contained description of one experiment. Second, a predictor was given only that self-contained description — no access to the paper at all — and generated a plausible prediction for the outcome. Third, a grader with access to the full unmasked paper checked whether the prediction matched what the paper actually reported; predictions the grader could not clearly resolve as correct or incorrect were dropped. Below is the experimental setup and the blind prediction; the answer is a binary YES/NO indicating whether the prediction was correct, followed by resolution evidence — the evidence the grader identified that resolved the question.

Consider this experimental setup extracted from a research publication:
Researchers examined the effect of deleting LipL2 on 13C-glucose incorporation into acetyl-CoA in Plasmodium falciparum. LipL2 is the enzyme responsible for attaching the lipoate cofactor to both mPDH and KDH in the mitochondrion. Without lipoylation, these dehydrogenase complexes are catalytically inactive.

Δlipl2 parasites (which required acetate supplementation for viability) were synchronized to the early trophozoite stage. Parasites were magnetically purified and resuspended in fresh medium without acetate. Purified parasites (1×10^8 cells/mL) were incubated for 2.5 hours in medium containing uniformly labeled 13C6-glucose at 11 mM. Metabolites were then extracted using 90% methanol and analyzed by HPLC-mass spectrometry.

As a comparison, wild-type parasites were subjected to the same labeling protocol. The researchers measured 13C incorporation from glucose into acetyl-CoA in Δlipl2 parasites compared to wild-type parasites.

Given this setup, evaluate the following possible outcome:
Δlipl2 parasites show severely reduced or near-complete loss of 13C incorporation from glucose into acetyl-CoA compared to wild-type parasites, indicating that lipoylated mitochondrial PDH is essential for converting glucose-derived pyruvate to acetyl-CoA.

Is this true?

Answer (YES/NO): YES